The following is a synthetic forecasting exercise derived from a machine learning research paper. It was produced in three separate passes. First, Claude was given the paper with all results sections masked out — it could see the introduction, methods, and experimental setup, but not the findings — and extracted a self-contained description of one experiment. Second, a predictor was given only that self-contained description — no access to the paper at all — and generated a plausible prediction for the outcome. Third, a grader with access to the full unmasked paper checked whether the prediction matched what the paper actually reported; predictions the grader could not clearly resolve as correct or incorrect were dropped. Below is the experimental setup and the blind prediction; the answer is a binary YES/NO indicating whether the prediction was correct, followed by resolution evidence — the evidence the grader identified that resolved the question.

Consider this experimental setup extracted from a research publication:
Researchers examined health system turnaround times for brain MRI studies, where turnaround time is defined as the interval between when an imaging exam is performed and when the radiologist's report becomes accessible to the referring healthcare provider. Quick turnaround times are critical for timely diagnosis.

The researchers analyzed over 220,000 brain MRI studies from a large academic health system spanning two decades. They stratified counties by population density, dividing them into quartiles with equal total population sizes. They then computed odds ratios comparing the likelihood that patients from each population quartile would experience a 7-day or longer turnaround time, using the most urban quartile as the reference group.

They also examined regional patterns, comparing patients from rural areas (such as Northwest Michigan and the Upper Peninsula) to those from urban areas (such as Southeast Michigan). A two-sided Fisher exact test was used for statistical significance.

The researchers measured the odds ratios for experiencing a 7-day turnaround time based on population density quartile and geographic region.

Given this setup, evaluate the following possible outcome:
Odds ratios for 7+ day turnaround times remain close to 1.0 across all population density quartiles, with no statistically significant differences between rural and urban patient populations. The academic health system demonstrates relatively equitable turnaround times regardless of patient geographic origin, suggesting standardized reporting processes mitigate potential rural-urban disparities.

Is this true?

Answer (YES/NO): NO